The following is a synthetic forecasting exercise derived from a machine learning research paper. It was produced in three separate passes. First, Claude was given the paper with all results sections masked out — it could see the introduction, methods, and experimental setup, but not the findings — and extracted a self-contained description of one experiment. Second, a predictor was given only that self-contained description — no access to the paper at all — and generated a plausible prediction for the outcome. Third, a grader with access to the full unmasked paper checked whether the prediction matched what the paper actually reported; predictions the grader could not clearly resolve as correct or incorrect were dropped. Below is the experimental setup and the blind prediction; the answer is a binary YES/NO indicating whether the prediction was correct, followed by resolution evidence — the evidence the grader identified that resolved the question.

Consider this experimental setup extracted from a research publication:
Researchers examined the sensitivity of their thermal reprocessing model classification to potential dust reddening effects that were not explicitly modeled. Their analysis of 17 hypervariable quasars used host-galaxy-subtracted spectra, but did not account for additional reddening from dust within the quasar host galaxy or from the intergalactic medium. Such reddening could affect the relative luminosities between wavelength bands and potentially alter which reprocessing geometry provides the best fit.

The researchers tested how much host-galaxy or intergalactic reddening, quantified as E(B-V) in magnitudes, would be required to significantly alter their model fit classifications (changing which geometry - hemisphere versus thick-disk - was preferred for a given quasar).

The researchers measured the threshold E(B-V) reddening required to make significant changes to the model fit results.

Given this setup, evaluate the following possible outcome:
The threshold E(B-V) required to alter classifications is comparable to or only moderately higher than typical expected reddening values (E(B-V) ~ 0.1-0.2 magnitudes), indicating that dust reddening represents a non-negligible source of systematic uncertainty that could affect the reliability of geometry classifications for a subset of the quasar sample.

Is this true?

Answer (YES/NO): NO